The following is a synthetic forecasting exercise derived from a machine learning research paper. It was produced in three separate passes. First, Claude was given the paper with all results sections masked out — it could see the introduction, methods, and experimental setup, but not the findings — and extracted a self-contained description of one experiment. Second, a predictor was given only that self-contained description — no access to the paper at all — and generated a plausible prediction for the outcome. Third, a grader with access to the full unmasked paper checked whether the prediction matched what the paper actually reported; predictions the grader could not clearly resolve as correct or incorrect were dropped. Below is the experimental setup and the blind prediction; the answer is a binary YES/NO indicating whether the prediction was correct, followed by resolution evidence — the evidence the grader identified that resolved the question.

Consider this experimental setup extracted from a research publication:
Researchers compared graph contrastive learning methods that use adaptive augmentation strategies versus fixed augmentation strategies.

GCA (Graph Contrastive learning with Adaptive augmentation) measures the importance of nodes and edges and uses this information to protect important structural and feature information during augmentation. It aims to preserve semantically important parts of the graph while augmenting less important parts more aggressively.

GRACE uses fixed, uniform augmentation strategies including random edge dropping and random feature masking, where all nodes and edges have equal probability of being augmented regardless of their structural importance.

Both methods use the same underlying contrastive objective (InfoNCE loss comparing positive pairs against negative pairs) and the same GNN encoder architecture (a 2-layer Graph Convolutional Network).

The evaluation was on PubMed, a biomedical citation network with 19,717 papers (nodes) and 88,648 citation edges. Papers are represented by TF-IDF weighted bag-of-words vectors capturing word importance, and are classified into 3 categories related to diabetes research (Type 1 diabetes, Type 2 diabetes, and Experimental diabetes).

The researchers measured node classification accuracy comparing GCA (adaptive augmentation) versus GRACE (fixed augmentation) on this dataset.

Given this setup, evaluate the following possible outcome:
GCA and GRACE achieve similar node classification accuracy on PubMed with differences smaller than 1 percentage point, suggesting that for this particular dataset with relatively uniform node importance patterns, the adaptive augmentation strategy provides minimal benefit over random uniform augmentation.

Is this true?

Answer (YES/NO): YES